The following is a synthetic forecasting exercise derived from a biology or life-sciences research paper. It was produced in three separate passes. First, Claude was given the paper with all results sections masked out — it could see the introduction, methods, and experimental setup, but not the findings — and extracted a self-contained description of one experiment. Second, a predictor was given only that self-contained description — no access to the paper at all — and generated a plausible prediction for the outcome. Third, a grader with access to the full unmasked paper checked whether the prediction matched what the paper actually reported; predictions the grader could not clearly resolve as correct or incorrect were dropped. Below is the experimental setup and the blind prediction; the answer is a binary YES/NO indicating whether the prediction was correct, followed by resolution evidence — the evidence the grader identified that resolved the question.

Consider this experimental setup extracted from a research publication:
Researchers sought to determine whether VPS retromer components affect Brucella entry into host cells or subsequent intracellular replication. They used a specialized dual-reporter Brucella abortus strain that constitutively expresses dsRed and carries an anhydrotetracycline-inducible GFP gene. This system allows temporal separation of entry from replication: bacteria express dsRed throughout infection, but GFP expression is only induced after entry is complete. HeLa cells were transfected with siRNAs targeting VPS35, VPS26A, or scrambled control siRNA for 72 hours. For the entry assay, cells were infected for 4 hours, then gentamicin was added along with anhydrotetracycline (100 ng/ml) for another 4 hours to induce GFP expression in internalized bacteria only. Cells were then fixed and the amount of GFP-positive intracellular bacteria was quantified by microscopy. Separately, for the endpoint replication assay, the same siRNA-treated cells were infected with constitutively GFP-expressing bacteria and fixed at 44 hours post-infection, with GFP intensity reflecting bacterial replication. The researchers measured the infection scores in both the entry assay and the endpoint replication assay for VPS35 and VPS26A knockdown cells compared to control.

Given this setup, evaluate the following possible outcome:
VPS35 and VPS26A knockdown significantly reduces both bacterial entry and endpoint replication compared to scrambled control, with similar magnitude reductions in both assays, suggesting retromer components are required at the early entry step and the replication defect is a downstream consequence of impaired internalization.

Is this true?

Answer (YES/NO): NO